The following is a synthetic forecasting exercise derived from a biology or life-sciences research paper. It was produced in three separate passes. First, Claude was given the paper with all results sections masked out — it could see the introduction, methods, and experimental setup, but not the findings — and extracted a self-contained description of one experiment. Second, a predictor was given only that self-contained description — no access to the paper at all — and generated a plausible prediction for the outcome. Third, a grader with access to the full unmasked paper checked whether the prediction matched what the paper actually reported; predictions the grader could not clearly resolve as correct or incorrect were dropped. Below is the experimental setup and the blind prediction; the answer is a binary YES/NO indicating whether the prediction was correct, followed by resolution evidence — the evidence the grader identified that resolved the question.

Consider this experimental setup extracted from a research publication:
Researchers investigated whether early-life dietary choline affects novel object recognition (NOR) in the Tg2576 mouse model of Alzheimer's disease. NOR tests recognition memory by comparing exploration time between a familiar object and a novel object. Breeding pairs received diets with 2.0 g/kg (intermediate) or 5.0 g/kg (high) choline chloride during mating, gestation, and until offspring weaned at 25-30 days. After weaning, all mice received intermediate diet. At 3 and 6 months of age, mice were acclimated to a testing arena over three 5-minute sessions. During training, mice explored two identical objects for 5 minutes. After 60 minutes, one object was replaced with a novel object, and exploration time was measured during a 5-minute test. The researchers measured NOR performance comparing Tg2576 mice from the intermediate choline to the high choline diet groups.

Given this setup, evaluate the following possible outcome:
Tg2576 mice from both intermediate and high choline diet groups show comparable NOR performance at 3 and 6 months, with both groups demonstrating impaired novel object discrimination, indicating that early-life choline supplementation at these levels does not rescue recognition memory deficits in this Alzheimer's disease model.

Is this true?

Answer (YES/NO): NO